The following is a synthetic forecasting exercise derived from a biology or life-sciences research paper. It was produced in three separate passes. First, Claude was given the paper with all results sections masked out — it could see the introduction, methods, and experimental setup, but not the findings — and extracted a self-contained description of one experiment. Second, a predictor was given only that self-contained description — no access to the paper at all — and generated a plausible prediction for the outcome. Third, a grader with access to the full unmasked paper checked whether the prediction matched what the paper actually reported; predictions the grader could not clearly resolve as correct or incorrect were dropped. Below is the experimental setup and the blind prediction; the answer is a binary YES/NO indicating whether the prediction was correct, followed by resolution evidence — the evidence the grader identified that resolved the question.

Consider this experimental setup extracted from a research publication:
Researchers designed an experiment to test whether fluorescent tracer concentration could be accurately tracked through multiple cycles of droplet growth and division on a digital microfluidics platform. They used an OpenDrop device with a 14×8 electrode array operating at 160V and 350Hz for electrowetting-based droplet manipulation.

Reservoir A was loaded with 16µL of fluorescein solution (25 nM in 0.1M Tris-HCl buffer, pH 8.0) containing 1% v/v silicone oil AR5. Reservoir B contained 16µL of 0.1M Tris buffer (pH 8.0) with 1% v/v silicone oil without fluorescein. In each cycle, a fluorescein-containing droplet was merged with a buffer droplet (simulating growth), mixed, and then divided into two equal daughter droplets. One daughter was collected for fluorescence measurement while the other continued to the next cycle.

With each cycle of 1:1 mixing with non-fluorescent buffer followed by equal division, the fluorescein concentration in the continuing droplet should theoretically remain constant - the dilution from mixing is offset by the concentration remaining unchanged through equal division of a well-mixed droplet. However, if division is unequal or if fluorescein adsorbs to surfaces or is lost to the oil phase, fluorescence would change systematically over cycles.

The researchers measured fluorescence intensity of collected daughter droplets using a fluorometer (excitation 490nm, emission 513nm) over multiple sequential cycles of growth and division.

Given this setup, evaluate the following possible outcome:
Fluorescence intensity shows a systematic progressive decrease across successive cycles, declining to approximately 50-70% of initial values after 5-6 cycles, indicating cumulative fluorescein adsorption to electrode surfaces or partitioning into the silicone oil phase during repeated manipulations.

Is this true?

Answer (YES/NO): NO